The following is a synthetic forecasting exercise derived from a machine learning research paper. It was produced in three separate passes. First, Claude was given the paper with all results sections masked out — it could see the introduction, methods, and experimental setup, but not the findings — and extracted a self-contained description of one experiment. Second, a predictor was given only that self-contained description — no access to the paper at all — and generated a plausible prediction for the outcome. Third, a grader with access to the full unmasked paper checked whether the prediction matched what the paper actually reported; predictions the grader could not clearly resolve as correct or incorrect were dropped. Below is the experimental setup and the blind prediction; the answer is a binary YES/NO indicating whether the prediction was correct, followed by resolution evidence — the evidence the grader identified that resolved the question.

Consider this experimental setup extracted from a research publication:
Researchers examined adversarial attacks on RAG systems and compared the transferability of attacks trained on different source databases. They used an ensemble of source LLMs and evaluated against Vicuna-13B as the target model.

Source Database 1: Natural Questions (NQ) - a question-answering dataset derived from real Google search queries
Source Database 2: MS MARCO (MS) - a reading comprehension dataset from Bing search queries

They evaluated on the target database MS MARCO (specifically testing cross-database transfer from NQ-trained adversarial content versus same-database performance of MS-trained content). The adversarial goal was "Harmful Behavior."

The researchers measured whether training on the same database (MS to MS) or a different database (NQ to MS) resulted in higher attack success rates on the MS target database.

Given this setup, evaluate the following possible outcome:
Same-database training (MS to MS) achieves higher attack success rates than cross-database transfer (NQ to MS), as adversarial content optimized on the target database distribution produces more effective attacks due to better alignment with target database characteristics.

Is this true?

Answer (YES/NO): YES